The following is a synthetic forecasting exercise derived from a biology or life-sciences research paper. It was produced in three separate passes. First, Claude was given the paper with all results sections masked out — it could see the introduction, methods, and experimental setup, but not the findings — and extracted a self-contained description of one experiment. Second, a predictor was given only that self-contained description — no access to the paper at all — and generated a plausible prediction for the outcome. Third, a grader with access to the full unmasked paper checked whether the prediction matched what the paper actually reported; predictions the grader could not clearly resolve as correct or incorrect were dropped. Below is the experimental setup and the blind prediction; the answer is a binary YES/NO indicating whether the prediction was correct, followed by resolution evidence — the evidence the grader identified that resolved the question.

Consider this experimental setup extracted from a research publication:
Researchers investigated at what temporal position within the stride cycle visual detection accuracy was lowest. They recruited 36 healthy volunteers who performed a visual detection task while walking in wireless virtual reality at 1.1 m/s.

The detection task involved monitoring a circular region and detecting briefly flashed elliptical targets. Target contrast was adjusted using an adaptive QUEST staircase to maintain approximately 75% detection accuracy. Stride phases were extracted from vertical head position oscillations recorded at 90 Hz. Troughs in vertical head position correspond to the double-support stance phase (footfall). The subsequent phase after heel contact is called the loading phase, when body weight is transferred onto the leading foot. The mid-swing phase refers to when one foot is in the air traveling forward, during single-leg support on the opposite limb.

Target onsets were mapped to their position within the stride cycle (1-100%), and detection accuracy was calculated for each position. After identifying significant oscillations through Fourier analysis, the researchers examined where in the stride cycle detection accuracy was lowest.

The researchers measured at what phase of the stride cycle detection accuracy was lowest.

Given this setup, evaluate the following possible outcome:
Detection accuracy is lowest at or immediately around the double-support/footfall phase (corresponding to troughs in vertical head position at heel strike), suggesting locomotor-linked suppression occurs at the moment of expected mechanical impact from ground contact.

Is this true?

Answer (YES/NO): NO